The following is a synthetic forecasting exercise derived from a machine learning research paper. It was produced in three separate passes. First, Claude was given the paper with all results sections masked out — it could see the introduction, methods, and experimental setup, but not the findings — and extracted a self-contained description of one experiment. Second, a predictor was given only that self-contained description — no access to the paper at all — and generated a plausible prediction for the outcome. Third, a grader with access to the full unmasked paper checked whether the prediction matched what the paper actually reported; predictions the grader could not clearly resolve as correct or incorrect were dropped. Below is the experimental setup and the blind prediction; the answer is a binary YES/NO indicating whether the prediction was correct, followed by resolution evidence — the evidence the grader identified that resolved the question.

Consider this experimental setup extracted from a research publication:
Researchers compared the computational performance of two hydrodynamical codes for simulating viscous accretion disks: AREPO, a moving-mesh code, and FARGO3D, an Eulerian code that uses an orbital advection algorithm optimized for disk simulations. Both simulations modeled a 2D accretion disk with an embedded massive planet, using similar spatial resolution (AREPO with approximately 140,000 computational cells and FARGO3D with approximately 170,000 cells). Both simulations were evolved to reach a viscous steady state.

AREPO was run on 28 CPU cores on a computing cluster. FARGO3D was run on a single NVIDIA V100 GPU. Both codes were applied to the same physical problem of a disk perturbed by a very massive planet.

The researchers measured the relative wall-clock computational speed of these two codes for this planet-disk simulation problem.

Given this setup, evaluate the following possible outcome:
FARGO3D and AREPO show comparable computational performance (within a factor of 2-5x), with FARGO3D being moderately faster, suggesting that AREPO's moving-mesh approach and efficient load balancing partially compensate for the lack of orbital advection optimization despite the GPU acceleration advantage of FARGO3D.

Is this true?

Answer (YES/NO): YES